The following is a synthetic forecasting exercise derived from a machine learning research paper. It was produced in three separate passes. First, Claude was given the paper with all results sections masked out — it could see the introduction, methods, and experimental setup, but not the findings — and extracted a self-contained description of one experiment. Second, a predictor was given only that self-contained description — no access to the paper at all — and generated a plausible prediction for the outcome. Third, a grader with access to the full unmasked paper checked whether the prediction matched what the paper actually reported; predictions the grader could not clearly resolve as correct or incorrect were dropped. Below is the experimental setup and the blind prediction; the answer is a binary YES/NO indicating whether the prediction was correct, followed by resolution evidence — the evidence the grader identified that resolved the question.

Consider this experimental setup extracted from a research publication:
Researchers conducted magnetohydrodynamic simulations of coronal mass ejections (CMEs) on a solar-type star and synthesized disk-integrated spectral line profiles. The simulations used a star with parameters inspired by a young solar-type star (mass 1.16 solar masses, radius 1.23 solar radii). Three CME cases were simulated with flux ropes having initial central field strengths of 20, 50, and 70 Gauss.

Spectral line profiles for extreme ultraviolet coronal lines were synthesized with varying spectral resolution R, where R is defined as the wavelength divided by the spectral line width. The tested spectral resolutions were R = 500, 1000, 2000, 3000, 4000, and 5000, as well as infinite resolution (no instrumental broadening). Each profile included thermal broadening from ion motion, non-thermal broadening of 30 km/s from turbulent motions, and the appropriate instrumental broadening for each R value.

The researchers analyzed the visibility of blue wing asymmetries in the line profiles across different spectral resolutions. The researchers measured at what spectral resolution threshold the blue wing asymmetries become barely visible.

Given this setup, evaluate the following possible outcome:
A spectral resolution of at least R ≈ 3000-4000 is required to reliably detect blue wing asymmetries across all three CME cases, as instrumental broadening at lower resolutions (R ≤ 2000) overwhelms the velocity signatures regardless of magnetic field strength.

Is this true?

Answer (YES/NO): NO